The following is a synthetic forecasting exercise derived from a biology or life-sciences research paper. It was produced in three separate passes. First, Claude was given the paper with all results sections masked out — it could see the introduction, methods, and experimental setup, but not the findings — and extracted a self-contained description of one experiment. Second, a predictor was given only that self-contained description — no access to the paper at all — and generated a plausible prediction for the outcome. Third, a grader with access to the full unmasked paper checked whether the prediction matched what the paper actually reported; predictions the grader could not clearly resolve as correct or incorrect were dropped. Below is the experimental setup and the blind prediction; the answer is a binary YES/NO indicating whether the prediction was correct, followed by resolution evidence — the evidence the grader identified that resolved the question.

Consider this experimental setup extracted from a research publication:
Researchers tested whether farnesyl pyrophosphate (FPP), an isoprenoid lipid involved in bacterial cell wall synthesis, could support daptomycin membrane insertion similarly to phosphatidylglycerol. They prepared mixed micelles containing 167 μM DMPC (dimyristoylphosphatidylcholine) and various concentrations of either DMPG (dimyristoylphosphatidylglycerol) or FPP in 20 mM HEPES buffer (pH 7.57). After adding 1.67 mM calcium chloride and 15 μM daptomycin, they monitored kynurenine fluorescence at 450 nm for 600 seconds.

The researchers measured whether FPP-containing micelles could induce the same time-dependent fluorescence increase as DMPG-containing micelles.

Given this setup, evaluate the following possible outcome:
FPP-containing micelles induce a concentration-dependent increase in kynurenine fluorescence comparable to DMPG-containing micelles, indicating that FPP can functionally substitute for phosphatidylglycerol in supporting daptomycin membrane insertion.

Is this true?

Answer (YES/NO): NO